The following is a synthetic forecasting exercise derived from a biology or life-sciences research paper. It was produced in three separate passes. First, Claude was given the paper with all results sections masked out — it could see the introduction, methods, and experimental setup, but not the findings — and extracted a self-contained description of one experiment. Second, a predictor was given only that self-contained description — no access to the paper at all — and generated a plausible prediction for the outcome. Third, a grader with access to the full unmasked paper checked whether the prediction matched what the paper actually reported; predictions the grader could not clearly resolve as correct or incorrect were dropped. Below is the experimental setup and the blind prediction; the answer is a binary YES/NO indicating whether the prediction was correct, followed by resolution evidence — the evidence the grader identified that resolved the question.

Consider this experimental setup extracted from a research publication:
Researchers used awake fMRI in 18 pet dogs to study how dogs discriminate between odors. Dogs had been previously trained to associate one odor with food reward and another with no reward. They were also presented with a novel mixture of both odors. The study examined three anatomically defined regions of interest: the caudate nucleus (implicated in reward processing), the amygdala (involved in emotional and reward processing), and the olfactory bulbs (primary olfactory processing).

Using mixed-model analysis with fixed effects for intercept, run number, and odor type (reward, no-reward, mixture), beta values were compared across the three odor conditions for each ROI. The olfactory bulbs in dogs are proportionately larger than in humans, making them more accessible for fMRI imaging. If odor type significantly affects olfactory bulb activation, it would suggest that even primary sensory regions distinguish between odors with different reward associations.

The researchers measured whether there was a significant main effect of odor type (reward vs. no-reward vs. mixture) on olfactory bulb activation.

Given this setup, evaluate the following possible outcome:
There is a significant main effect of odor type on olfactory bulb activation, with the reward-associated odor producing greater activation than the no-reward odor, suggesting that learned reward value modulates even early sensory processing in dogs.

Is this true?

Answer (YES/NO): NO